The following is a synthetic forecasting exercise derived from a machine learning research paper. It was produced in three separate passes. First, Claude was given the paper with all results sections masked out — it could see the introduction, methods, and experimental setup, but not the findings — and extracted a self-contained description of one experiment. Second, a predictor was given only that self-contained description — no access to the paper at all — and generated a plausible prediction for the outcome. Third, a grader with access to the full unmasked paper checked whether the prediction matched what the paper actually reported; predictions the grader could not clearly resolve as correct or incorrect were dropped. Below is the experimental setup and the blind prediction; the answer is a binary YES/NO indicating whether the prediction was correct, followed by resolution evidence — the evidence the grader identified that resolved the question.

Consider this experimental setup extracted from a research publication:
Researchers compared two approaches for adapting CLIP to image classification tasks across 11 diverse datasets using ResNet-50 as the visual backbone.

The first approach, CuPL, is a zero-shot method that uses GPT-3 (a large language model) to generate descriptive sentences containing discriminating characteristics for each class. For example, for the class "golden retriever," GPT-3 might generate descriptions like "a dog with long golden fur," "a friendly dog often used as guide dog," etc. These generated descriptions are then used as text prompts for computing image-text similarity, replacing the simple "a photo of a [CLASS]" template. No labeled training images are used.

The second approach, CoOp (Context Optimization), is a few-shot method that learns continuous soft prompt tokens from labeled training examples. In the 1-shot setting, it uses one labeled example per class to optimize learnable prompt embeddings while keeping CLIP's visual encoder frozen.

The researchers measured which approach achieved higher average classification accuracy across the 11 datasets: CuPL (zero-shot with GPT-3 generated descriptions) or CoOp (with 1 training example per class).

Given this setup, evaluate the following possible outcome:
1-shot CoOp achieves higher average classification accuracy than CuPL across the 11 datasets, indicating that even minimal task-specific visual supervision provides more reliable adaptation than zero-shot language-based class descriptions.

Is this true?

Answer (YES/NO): NO